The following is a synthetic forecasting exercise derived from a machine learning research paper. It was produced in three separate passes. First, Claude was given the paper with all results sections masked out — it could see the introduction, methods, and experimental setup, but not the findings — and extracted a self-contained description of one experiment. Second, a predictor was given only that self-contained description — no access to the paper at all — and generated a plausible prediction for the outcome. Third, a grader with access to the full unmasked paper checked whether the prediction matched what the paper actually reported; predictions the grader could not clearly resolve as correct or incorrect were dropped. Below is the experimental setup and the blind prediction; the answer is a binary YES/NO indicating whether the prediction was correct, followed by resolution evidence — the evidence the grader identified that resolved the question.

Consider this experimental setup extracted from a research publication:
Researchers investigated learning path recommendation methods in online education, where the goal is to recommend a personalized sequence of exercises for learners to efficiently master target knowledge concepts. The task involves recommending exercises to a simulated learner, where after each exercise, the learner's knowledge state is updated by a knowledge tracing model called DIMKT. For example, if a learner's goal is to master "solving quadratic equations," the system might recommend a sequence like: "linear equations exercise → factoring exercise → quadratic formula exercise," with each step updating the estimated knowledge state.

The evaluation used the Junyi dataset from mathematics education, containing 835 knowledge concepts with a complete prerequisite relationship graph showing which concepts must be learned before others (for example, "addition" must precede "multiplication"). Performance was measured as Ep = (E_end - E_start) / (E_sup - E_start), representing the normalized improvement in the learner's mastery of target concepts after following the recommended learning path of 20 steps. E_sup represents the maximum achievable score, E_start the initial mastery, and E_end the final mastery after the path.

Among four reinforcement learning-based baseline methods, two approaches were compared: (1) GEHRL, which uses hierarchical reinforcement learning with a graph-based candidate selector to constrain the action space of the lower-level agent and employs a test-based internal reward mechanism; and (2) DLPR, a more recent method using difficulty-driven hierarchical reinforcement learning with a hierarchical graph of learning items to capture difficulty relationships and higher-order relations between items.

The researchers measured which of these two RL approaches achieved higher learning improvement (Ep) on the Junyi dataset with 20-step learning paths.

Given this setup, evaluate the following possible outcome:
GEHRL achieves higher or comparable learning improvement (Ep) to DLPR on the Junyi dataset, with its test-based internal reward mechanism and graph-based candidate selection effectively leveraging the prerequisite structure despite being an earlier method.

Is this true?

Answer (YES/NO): YES